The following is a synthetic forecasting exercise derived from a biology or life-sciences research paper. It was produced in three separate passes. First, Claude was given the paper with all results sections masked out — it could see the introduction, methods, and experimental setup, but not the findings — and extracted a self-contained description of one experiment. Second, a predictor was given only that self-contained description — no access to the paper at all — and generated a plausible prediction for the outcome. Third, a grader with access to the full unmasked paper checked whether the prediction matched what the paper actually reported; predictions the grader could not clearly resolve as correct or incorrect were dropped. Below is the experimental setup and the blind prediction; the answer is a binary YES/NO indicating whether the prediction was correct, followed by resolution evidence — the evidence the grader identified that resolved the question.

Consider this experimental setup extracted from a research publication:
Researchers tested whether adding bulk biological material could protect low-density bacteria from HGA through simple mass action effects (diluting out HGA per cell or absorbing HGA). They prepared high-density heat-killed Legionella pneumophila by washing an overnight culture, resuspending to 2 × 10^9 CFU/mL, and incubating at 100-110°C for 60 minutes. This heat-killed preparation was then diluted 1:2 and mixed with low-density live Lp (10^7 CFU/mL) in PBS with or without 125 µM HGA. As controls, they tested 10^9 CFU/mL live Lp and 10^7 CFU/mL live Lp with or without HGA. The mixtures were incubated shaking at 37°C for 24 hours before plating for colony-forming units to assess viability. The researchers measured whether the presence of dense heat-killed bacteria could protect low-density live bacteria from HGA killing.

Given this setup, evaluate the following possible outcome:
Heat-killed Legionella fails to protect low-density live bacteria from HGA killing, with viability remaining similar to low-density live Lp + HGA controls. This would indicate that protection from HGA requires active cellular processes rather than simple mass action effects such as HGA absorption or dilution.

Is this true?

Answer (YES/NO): YES